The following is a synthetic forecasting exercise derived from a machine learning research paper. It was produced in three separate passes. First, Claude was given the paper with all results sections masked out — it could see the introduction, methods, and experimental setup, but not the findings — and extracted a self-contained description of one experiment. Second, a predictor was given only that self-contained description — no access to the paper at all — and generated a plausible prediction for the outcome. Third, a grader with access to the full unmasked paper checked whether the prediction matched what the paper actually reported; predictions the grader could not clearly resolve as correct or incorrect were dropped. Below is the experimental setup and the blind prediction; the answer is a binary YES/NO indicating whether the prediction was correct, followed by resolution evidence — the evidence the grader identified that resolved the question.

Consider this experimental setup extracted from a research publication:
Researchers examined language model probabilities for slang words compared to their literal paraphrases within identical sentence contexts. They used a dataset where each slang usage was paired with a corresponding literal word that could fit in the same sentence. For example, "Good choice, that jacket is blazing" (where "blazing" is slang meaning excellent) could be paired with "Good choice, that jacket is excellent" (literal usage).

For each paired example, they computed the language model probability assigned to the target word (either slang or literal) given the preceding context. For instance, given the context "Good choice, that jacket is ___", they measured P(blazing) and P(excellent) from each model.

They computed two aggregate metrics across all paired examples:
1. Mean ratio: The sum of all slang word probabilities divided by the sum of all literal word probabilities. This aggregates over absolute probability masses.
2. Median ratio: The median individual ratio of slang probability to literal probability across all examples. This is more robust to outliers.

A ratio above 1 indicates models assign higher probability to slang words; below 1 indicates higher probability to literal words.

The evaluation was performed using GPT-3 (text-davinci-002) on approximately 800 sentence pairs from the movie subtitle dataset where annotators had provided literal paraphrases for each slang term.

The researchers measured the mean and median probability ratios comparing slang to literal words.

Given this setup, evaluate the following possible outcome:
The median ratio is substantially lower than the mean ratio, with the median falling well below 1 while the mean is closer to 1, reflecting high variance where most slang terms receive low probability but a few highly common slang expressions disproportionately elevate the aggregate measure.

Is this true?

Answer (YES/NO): NO